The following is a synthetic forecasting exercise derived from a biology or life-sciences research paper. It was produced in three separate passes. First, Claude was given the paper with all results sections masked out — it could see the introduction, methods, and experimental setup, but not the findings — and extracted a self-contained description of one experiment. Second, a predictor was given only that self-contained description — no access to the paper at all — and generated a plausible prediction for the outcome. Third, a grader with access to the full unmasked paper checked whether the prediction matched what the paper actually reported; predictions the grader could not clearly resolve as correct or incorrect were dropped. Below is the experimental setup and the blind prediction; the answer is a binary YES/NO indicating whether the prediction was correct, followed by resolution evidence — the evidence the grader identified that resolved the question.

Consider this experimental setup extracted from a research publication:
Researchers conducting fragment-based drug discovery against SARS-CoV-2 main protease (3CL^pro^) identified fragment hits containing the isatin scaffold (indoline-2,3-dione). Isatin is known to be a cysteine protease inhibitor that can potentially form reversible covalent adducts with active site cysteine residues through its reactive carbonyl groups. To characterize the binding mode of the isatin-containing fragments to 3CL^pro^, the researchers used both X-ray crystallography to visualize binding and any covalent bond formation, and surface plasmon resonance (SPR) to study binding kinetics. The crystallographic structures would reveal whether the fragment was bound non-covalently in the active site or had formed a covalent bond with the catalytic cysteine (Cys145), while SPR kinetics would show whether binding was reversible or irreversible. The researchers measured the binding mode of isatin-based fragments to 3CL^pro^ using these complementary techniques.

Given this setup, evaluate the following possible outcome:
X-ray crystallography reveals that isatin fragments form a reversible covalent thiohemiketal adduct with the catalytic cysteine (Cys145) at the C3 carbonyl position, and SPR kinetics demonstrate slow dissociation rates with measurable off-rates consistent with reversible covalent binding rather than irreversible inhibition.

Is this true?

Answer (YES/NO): NO